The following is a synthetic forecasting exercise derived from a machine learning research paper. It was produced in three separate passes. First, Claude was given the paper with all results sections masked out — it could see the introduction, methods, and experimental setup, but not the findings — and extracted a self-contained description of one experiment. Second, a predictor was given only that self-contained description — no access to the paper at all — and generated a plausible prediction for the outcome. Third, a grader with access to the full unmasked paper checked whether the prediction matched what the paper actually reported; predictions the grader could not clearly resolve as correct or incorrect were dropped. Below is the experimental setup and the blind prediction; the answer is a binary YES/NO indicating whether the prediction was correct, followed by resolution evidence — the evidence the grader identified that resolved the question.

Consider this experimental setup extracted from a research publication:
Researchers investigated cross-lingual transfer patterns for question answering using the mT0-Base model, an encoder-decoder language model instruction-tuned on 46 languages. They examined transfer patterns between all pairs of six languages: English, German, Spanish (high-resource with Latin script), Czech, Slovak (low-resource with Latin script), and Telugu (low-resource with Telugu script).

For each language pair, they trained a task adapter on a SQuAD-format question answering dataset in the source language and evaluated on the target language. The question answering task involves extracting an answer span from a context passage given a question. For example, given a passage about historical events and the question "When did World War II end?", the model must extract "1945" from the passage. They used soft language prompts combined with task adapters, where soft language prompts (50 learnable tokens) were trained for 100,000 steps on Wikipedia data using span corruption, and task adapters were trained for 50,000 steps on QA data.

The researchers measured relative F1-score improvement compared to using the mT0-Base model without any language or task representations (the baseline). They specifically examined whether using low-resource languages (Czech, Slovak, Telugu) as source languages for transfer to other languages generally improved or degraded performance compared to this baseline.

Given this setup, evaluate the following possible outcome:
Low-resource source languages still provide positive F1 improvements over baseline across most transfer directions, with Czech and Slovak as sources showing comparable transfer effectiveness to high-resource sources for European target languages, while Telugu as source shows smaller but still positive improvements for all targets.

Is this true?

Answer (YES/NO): NO